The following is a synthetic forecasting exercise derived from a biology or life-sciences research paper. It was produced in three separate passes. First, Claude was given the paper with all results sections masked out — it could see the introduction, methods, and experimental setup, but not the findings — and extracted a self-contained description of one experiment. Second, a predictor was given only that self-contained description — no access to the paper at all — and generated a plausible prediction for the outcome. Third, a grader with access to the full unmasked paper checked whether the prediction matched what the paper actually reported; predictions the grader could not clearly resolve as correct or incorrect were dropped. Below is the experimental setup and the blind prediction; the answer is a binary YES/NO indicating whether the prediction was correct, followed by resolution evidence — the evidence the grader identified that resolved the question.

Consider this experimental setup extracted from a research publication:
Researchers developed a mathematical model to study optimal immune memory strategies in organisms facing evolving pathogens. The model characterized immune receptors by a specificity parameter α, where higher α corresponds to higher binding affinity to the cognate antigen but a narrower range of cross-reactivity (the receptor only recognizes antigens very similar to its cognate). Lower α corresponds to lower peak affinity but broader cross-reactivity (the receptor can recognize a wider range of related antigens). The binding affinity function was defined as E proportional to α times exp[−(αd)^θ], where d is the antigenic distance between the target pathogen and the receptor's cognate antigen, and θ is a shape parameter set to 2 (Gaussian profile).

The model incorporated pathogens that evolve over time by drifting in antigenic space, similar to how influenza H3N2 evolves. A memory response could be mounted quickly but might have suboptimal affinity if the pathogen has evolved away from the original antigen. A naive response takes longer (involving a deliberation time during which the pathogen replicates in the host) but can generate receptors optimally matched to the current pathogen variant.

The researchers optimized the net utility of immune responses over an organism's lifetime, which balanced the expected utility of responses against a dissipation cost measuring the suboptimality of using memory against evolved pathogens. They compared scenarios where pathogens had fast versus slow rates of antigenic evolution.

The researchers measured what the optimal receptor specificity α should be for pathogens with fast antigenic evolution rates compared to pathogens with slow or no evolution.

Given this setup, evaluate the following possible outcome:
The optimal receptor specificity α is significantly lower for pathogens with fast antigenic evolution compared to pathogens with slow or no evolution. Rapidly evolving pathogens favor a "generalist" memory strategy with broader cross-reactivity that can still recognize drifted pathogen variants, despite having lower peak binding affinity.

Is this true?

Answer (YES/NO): YES